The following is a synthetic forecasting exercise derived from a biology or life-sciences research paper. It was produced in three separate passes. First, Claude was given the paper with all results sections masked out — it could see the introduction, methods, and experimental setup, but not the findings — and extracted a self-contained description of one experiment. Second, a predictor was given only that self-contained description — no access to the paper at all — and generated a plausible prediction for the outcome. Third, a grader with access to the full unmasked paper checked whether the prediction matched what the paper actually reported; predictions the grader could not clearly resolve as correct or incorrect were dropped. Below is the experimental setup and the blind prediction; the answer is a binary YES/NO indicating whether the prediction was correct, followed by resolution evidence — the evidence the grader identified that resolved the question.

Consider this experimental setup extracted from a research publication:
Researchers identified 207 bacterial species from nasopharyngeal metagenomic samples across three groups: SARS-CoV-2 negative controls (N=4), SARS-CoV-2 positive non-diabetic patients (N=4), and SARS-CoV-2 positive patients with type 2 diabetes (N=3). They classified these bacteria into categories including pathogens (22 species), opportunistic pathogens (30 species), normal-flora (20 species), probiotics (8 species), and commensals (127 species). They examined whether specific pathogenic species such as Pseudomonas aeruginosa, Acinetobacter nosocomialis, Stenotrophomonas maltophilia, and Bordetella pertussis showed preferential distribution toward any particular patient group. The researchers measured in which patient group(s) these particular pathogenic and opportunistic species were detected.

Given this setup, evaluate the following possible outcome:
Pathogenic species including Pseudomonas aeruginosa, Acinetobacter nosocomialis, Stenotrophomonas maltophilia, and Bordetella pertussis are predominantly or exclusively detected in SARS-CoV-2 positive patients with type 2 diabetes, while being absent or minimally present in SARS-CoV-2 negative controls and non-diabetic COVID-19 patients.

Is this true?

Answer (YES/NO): YES